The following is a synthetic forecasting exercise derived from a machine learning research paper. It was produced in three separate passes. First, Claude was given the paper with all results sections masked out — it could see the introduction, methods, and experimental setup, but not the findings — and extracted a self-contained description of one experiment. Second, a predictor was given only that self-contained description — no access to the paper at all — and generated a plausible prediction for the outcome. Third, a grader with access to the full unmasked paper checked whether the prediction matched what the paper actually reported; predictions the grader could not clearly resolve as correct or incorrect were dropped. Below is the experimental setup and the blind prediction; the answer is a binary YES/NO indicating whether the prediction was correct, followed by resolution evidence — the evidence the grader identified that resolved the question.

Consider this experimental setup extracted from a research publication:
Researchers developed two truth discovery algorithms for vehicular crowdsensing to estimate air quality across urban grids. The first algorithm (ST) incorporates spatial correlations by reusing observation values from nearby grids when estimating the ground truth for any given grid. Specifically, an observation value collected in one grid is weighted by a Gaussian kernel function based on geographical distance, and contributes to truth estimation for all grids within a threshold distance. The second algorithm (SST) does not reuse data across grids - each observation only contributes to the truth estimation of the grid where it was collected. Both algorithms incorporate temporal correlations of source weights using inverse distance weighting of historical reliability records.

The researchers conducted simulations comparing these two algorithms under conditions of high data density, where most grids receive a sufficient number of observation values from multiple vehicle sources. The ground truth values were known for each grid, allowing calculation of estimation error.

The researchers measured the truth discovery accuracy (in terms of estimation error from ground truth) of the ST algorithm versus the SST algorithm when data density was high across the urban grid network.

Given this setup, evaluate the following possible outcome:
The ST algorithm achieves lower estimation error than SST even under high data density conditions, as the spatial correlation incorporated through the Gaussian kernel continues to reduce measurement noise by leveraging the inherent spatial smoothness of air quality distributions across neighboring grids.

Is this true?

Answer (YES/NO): NO